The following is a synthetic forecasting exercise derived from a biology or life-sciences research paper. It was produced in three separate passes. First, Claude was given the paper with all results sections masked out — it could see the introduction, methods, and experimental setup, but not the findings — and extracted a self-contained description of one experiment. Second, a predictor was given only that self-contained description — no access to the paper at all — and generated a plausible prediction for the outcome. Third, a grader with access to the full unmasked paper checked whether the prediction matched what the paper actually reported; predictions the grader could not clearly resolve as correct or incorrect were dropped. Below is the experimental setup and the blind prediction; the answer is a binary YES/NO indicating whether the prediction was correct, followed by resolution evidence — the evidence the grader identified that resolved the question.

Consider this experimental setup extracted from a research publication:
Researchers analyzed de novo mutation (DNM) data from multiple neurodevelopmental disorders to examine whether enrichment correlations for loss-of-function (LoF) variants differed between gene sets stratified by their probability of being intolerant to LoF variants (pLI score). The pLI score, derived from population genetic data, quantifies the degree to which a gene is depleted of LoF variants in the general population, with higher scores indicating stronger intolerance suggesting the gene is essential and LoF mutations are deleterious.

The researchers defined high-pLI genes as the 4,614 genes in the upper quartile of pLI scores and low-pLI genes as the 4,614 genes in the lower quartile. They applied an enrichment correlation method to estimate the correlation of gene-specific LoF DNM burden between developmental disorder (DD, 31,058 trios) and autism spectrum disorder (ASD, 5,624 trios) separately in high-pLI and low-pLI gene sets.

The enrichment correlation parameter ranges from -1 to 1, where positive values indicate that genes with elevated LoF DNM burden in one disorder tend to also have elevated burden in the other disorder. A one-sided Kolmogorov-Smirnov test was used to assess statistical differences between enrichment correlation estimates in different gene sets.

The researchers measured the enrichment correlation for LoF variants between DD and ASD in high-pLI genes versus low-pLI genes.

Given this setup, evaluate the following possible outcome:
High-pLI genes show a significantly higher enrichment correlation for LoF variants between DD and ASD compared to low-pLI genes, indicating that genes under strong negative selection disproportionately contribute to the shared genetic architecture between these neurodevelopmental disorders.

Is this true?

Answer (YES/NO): YES